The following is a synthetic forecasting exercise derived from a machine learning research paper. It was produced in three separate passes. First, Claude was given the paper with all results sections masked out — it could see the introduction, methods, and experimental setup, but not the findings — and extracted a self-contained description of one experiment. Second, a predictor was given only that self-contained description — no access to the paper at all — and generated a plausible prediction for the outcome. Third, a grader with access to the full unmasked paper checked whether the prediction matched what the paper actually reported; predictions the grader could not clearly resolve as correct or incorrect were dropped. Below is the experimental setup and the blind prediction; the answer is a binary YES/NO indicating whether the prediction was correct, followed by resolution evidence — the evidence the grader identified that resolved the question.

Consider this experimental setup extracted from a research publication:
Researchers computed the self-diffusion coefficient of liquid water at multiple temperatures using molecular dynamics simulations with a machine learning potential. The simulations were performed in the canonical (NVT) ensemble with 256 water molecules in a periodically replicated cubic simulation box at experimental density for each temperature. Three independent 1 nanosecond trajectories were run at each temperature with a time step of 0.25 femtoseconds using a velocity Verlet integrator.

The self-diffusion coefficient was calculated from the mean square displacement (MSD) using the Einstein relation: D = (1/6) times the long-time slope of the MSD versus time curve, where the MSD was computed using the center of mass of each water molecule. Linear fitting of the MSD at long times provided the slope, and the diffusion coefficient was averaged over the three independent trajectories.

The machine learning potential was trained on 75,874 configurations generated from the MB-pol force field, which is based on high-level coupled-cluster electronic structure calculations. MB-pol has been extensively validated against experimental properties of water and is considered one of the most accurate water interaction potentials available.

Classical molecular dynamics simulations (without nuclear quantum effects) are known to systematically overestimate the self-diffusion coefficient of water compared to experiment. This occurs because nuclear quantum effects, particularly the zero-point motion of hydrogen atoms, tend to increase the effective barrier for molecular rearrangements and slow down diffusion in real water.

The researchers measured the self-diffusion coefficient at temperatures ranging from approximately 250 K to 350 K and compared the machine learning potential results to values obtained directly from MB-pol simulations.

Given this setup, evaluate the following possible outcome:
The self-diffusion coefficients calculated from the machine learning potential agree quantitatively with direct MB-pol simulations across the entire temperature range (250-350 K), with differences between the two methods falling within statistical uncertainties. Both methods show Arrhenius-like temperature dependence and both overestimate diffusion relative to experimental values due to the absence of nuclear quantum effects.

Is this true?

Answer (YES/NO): NO